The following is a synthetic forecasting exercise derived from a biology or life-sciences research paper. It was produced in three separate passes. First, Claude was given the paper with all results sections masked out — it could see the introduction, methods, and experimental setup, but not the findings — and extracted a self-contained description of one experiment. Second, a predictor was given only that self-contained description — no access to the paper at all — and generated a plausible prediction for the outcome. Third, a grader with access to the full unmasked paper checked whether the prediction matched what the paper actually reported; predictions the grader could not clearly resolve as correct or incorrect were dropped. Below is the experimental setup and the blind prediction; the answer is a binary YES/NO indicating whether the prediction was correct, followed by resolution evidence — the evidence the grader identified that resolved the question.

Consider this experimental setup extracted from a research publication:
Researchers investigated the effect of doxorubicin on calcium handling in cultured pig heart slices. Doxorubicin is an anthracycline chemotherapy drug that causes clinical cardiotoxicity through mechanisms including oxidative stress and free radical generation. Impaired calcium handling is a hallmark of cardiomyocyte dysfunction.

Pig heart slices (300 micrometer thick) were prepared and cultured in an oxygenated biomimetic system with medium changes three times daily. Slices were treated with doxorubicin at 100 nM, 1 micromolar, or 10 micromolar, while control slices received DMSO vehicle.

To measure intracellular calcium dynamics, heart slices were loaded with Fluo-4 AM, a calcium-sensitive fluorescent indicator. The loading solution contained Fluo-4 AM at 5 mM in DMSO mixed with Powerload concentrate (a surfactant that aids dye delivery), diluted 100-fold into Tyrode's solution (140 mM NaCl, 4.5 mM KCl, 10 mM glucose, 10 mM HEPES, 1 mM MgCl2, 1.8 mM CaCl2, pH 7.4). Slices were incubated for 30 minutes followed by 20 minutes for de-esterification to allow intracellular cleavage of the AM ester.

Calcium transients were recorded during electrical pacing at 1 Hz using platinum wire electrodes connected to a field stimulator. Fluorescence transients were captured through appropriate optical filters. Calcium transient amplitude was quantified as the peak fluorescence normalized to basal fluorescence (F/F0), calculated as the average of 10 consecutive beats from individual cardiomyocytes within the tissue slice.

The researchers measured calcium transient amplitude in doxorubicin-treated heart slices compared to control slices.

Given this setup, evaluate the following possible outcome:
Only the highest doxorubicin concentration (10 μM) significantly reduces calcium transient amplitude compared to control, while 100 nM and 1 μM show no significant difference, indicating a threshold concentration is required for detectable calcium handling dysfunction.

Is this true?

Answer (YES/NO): NO